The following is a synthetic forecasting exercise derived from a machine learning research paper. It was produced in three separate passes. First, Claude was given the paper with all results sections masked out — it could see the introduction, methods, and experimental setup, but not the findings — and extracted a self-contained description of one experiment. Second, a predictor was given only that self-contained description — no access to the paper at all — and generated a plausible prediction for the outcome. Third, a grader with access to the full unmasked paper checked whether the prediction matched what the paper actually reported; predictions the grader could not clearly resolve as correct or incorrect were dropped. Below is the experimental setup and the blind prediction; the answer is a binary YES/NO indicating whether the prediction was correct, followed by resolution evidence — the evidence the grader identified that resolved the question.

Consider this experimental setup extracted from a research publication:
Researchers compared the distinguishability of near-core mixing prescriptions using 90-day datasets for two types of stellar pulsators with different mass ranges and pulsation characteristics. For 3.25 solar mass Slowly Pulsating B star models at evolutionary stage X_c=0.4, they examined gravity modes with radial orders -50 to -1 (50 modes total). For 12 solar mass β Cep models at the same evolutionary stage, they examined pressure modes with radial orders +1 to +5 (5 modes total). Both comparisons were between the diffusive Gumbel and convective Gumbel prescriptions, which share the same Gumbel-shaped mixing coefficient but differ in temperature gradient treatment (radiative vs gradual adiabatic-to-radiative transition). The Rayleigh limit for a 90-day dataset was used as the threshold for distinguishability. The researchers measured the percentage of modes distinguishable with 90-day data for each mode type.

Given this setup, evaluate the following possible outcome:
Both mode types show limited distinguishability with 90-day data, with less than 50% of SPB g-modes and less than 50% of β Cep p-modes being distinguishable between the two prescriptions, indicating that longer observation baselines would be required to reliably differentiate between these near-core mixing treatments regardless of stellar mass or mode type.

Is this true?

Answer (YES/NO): NO